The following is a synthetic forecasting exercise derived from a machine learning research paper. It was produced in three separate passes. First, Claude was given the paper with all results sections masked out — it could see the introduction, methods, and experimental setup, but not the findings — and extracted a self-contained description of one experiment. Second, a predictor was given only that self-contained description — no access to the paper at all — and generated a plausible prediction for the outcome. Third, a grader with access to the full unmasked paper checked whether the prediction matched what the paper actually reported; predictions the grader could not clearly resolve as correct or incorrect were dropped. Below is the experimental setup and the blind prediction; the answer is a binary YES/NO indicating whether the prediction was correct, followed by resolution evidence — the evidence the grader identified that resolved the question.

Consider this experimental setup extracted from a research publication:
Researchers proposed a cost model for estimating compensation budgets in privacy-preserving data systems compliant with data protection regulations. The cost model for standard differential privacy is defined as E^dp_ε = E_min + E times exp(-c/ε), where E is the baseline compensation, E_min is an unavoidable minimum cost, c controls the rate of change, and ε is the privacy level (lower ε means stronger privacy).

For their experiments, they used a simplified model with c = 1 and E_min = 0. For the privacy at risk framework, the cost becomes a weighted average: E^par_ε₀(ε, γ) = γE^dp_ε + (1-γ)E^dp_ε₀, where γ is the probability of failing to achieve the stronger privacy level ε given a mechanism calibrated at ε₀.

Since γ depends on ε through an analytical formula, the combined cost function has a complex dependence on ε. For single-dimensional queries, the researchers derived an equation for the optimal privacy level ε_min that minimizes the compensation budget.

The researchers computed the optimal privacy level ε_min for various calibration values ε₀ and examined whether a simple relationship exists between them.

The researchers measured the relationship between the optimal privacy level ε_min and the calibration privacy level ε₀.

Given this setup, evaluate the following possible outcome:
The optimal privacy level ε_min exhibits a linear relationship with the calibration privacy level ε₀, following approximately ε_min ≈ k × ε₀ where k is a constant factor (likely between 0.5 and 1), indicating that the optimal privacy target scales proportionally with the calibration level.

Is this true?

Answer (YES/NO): NO